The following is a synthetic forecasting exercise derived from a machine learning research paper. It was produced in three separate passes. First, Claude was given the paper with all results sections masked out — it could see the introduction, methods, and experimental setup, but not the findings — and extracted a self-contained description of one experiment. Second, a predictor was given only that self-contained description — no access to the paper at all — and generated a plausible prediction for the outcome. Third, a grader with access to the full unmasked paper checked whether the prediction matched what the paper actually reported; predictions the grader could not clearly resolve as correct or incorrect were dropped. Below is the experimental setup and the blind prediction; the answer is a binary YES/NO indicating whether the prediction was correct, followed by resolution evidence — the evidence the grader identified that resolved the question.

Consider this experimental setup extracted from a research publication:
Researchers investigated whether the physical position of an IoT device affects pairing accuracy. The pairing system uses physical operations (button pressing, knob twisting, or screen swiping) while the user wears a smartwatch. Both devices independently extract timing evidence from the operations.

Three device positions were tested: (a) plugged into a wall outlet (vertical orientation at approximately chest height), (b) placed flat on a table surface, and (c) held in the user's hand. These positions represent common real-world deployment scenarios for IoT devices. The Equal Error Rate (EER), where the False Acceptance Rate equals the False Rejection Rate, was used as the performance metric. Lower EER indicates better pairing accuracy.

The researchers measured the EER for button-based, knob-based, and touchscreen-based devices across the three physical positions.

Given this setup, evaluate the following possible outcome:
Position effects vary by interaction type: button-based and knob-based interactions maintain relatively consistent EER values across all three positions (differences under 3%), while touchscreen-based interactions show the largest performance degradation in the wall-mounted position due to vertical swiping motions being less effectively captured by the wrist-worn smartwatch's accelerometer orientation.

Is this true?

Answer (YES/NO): NO